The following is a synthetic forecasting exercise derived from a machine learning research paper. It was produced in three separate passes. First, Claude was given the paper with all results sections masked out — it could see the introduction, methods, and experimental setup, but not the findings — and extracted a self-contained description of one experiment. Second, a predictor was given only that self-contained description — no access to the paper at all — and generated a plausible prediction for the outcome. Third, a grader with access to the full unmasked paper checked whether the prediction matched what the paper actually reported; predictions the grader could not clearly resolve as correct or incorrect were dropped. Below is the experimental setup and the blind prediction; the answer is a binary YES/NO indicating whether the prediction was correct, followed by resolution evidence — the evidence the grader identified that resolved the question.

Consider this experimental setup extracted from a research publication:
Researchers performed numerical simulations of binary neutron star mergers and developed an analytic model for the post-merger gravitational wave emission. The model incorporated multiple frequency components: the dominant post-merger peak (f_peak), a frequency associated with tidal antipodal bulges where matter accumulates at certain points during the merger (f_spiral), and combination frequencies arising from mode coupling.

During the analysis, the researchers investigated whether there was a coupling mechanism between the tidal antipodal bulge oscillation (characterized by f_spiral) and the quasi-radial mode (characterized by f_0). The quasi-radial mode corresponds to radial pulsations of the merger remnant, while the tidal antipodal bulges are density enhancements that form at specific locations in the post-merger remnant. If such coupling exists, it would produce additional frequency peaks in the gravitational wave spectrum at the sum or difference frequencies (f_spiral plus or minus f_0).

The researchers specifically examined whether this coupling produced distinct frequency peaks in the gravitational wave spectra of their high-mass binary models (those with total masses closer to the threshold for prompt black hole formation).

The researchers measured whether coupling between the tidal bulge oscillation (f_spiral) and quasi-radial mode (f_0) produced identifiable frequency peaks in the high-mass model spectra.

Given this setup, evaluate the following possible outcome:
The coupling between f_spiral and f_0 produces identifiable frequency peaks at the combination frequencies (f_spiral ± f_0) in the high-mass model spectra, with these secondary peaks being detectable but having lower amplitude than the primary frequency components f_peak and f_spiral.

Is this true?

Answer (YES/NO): YES